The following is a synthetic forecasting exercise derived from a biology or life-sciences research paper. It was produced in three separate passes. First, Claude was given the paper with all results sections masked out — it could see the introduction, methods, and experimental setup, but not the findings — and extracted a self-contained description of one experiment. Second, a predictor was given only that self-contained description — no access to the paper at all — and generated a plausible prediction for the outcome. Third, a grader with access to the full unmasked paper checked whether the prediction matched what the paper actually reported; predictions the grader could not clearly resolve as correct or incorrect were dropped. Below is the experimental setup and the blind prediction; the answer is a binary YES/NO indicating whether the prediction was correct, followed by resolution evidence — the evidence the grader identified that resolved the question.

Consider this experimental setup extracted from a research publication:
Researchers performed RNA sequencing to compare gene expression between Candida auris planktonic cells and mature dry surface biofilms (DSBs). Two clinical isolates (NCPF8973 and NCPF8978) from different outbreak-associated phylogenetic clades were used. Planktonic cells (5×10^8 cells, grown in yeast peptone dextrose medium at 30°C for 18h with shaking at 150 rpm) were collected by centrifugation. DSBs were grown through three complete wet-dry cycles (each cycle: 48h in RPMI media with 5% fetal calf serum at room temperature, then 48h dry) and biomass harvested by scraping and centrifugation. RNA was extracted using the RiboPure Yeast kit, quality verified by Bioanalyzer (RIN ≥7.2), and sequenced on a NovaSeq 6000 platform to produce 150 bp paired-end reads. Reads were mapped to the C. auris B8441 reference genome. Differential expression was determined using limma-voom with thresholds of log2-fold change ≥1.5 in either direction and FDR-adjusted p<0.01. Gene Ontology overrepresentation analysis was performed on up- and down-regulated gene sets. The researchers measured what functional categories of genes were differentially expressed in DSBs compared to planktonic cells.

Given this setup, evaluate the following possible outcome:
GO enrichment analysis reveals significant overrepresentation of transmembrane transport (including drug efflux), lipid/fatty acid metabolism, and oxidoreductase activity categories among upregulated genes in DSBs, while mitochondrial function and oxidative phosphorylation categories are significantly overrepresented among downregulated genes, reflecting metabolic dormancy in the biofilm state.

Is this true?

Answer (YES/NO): NO